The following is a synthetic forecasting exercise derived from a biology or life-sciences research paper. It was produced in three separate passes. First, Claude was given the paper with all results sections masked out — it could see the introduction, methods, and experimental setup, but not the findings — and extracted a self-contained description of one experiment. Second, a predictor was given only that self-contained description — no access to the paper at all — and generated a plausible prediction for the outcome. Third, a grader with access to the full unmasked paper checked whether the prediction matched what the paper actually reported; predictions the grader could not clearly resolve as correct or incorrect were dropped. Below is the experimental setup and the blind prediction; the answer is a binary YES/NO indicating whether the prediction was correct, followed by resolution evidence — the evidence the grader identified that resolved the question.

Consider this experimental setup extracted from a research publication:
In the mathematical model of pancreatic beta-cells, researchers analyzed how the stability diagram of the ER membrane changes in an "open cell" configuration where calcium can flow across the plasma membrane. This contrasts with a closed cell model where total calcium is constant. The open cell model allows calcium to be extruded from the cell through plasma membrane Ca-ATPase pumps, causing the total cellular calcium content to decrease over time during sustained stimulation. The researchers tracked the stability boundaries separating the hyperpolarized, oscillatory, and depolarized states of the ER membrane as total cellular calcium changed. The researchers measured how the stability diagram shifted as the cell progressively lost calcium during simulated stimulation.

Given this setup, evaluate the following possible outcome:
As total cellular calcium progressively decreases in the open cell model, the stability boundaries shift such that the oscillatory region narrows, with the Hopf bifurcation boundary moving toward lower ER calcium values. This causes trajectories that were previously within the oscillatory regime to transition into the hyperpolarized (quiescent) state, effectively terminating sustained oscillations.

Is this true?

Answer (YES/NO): NO